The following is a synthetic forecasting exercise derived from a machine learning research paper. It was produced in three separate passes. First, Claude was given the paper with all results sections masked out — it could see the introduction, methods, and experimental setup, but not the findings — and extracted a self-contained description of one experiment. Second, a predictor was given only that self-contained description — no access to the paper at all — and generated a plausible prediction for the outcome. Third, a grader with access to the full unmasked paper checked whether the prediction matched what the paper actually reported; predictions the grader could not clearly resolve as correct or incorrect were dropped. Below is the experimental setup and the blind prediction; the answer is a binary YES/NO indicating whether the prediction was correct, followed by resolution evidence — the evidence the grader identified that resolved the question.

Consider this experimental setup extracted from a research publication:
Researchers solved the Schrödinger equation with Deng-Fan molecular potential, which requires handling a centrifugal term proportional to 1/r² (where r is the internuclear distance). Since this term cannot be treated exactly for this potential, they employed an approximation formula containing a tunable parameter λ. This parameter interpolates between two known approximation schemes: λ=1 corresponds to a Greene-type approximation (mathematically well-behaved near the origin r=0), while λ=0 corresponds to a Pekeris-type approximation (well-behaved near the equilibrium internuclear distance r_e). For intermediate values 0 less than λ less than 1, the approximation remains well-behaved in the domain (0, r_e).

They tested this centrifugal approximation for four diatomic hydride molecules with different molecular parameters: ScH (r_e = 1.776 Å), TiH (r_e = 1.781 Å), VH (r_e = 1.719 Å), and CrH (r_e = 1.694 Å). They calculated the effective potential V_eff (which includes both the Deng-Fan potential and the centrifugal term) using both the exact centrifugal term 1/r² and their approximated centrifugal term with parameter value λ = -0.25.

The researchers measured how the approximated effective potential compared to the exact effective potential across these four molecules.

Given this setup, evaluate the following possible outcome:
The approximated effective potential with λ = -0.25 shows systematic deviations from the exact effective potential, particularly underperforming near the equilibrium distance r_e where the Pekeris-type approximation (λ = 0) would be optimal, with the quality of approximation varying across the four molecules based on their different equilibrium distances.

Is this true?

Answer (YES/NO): NO